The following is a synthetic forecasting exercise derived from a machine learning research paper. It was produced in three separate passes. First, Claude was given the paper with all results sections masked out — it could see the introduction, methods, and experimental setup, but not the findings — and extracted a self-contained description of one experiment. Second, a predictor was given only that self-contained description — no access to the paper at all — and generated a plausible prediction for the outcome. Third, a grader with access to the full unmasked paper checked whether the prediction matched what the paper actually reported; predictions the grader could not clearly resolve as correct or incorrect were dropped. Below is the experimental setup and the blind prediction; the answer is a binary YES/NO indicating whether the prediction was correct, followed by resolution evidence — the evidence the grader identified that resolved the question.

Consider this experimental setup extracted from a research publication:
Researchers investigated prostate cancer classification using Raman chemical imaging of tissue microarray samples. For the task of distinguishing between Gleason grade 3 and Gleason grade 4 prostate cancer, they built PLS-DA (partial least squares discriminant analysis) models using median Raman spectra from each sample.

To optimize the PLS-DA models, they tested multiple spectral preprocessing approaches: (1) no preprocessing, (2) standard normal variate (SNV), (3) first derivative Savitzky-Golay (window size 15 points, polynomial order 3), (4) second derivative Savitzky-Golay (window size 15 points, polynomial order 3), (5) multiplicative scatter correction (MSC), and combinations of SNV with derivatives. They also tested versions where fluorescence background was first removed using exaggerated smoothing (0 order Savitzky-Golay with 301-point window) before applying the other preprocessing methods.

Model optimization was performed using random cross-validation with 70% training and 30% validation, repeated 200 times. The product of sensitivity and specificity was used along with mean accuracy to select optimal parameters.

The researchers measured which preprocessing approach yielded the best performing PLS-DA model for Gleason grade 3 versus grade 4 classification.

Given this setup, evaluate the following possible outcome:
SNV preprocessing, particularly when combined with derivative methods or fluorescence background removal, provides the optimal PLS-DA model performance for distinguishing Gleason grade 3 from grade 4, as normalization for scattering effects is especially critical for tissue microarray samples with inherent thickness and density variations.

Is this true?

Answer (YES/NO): NO